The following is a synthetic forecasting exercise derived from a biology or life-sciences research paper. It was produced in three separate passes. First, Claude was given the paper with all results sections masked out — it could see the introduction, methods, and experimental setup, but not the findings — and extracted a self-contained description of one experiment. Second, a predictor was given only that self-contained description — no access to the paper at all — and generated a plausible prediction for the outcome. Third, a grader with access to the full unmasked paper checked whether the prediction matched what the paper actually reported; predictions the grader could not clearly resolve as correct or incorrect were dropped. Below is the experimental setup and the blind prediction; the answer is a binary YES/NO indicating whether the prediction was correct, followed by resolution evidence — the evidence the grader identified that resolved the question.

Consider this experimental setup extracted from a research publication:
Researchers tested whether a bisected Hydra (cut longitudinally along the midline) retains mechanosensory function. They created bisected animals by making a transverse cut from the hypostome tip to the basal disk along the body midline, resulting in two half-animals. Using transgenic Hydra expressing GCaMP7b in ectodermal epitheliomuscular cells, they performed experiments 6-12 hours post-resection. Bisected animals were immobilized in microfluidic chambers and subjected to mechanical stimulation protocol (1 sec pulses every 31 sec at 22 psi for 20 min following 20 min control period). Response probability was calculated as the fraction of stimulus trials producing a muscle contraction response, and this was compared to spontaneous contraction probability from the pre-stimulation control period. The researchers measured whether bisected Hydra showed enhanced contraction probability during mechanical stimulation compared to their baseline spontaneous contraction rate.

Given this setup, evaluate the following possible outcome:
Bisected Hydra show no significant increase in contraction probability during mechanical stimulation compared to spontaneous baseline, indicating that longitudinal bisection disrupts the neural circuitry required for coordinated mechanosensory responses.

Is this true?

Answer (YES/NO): NO